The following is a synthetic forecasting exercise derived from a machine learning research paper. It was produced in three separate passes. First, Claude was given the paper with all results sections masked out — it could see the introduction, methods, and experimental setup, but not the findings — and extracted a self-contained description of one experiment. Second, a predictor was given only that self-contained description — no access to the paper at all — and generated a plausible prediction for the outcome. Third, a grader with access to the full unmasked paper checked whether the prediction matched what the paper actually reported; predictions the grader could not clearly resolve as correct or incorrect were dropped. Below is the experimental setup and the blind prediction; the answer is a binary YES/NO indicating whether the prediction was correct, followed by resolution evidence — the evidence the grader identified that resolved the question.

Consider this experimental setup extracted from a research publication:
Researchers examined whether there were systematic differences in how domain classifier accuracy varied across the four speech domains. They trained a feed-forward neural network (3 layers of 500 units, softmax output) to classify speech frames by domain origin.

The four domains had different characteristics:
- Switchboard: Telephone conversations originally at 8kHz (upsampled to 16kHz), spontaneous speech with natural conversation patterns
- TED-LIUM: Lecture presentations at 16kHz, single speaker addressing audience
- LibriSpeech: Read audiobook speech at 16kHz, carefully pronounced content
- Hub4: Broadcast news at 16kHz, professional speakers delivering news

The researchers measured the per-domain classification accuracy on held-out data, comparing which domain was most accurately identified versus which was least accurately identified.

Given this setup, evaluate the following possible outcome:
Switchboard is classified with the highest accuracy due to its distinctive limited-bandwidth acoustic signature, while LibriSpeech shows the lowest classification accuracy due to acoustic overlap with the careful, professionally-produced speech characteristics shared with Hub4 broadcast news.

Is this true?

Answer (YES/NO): NO